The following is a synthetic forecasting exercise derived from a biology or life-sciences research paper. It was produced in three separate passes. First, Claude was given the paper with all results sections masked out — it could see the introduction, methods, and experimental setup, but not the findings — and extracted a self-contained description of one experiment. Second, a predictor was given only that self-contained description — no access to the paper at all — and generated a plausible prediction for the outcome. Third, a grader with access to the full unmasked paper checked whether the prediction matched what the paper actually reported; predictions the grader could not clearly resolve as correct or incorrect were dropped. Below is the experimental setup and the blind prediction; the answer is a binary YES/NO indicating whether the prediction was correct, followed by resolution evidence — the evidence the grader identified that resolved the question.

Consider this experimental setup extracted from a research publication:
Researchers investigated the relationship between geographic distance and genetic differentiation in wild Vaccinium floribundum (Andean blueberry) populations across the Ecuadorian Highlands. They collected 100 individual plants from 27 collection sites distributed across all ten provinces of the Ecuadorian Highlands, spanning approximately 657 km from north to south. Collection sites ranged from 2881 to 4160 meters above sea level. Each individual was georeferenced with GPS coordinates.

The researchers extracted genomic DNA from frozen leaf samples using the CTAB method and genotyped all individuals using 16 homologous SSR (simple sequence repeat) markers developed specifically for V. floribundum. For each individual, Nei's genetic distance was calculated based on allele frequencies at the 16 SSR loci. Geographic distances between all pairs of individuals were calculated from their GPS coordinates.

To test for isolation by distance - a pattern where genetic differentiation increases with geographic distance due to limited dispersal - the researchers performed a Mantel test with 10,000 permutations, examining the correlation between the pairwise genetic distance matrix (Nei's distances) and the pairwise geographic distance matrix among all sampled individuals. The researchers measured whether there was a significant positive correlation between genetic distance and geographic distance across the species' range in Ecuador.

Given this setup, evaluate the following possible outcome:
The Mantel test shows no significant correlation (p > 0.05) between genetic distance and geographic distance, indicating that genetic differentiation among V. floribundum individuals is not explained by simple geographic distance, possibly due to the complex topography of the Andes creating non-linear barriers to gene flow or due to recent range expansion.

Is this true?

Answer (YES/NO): NO